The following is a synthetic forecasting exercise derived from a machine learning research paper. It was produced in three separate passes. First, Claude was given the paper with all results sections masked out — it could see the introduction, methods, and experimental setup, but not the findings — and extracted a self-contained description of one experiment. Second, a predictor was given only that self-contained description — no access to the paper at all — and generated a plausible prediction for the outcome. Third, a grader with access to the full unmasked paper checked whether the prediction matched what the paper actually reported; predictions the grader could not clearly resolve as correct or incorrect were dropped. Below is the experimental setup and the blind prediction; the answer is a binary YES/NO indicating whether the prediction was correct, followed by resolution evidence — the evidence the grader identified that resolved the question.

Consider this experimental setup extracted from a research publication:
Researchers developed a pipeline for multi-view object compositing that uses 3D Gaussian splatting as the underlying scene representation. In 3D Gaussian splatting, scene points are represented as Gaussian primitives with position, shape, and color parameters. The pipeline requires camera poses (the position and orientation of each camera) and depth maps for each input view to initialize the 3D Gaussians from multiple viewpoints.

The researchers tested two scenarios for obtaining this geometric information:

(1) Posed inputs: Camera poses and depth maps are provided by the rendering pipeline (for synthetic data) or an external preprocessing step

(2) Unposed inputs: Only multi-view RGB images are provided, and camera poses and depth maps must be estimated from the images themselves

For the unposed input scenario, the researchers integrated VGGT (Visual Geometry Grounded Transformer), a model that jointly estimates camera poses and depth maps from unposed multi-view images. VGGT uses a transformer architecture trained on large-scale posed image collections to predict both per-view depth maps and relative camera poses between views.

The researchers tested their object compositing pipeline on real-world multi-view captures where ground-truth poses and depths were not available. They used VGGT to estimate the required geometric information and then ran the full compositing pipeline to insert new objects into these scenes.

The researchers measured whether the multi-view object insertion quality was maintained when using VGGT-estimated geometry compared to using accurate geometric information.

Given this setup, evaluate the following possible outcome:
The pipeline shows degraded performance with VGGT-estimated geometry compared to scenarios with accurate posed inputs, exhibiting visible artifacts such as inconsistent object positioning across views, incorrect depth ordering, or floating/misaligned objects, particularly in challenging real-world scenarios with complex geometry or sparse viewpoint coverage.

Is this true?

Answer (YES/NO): NO